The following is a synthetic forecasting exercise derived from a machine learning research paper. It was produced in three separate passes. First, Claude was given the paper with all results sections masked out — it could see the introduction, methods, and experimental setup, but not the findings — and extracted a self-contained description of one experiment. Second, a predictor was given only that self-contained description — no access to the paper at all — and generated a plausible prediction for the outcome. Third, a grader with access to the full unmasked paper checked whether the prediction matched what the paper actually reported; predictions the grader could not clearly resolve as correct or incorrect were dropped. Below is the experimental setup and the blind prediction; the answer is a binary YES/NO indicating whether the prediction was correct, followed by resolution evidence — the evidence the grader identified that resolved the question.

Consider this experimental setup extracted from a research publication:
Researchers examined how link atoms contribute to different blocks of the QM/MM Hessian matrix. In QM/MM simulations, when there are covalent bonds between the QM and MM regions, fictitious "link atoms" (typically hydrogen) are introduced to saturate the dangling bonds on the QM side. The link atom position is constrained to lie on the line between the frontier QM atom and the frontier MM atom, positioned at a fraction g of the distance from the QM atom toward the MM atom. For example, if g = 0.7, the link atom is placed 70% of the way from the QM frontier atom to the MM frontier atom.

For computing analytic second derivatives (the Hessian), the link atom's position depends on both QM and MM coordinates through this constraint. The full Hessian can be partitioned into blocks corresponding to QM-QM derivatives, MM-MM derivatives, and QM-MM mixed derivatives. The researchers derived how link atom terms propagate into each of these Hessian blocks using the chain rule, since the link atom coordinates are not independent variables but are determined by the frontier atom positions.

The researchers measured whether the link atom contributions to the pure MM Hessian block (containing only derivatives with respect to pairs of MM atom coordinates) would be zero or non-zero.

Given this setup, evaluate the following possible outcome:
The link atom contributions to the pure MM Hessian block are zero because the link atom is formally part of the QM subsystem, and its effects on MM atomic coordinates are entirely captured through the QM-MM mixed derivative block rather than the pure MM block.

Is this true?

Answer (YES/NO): NO